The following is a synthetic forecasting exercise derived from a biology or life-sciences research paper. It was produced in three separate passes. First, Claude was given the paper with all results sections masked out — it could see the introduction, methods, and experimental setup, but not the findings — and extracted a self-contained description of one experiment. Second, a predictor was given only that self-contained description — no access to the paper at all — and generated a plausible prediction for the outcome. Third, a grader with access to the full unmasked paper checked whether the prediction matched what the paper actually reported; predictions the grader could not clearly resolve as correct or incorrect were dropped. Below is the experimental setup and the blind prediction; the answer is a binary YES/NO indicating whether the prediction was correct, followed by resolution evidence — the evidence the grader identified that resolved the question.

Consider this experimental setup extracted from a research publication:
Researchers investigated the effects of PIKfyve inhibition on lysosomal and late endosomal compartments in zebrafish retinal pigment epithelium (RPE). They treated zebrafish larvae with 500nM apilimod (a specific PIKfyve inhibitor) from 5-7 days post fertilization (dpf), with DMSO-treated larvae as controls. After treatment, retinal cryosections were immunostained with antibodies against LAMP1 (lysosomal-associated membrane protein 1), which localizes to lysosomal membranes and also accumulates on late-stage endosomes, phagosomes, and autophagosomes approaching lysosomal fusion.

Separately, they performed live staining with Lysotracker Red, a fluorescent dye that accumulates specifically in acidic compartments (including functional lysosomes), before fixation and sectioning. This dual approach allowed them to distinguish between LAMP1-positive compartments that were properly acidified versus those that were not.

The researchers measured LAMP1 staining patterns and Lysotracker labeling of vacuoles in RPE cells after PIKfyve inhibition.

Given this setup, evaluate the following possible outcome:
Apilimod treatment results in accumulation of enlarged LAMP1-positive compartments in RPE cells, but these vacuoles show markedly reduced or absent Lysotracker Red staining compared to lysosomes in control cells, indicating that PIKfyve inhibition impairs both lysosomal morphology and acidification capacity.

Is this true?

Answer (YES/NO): NO